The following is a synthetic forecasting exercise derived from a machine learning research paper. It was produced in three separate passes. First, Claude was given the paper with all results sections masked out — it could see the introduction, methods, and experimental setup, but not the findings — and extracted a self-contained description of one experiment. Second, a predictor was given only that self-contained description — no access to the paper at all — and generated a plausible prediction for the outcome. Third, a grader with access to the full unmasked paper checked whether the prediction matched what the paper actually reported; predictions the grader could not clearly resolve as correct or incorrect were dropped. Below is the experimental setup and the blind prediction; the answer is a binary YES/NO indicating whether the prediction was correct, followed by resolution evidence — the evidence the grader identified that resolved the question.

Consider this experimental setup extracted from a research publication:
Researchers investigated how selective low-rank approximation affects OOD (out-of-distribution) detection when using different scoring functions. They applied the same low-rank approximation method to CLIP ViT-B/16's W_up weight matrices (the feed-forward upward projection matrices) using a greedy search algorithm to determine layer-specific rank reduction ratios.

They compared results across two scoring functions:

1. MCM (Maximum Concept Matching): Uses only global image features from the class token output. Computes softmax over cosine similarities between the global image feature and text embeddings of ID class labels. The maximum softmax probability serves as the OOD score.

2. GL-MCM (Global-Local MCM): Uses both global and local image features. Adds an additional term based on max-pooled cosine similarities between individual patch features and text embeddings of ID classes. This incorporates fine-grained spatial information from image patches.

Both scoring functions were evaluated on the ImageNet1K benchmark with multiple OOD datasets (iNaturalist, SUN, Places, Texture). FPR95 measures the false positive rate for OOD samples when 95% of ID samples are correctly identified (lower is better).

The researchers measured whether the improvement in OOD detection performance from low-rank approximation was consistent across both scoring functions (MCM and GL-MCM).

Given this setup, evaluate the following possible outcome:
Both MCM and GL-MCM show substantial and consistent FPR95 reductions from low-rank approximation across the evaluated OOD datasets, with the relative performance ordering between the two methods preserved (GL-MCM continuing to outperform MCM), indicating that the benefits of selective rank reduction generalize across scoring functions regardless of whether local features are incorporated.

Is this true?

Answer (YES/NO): YES